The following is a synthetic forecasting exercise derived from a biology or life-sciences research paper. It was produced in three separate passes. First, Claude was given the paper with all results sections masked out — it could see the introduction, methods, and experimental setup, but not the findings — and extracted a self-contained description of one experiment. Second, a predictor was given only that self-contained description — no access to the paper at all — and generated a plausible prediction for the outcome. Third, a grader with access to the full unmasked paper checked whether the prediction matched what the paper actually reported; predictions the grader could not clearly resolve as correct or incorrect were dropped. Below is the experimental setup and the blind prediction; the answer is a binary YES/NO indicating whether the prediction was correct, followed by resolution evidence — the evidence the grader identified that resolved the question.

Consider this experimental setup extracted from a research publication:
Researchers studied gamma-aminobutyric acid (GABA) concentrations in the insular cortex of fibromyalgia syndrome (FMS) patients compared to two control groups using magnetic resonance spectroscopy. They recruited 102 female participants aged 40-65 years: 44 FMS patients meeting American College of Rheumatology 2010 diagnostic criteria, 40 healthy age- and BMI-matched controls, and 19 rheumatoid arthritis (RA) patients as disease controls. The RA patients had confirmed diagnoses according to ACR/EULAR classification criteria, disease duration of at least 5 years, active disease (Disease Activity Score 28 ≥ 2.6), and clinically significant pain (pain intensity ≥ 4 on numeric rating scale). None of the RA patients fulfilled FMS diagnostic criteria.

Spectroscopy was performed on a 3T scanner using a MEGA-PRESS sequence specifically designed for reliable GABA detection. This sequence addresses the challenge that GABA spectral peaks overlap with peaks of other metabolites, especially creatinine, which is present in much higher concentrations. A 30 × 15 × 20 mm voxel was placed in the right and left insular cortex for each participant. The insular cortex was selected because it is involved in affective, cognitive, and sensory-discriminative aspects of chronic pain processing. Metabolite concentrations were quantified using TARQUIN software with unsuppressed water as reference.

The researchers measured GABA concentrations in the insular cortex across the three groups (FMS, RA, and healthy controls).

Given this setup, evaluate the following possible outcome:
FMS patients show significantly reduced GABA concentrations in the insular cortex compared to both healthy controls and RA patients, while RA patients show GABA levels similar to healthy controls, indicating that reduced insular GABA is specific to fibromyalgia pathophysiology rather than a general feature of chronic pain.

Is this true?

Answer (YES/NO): NO